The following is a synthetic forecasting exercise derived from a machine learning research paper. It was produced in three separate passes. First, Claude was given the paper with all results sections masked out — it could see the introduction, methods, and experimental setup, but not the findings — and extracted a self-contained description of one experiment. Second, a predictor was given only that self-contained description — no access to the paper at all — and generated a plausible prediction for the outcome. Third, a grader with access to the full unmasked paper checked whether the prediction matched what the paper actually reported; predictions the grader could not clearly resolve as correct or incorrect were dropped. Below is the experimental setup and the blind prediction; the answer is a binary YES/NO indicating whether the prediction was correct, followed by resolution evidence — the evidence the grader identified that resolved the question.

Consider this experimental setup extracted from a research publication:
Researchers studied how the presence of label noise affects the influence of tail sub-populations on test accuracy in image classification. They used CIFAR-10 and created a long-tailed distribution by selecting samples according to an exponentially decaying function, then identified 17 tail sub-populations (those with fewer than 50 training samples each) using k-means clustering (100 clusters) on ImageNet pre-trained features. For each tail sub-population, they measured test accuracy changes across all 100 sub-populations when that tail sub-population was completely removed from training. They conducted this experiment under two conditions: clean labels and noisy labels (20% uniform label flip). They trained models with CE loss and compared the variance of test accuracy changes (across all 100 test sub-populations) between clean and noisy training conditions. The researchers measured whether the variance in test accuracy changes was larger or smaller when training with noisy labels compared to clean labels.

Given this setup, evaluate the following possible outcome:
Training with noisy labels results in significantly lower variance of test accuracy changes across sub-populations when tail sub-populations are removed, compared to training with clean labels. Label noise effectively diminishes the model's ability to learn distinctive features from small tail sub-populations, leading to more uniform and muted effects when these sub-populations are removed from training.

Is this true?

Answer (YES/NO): NO